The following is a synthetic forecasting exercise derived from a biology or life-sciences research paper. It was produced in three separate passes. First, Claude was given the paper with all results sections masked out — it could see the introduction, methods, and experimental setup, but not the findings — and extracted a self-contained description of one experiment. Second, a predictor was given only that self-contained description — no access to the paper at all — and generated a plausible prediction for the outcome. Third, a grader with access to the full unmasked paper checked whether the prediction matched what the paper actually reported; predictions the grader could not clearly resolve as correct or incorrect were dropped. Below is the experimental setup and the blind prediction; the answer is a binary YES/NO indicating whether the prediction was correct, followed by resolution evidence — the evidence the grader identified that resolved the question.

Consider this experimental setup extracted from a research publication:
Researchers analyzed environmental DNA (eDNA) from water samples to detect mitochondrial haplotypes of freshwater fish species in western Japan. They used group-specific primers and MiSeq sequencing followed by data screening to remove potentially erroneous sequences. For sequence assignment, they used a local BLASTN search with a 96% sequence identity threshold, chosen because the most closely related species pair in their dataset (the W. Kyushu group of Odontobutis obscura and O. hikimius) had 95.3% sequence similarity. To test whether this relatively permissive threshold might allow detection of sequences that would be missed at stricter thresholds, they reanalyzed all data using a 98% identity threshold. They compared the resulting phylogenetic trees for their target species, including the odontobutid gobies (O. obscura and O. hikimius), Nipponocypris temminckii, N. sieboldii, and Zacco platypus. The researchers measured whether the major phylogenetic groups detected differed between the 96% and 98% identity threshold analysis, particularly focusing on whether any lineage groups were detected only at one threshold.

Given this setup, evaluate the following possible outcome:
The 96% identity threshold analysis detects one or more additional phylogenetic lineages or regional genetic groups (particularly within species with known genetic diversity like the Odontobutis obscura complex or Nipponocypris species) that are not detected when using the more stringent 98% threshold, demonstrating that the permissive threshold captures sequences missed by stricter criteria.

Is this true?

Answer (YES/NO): YES